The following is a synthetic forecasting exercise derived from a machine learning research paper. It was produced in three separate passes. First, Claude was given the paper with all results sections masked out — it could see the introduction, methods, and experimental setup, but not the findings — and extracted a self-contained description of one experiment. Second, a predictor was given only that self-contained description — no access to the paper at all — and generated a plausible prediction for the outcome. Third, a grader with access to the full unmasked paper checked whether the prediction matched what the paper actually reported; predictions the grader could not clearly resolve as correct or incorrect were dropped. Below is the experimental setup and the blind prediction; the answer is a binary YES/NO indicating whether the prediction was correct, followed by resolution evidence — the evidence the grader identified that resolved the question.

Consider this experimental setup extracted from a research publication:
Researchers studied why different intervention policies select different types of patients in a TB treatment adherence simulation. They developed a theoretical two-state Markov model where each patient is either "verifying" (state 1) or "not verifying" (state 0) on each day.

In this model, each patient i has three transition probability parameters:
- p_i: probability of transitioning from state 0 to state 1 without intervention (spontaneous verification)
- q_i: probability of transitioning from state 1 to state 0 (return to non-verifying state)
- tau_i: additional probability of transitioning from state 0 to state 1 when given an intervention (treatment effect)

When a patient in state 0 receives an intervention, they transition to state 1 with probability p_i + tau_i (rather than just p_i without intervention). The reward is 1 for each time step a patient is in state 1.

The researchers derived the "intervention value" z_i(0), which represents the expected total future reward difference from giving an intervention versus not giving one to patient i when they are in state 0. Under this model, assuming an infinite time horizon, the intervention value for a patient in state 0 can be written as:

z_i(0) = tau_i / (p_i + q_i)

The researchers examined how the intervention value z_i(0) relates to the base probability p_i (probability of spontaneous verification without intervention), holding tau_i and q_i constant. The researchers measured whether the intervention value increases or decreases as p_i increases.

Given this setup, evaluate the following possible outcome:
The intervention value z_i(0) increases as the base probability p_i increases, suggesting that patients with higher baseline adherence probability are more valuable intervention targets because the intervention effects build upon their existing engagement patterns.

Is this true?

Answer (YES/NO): NO